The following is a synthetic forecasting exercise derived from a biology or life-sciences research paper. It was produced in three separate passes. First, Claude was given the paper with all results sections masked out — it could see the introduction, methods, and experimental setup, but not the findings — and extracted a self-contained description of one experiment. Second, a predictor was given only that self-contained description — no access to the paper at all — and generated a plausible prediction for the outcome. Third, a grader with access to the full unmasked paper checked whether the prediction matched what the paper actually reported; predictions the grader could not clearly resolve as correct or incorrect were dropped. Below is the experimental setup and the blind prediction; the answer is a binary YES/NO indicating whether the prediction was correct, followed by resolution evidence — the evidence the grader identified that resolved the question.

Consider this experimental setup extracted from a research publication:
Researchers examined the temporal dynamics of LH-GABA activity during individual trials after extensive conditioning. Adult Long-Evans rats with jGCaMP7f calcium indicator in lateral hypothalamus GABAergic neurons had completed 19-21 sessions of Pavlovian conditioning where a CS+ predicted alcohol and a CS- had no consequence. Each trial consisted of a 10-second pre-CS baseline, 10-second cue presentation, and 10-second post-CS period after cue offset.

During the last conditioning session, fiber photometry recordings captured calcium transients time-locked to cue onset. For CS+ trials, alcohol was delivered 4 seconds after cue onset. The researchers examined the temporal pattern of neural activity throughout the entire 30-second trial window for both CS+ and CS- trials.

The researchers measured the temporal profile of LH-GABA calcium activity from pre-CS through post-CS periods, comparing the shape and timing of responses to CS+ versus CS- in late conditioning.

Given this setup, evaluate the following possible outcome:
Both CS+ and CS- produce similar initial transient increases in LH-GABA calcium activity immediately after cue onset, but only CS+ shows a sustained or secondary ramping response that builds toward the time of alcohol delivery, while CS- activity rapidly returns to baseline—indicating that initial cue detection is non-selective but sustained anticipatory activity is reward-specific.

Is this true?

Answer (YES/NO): NO